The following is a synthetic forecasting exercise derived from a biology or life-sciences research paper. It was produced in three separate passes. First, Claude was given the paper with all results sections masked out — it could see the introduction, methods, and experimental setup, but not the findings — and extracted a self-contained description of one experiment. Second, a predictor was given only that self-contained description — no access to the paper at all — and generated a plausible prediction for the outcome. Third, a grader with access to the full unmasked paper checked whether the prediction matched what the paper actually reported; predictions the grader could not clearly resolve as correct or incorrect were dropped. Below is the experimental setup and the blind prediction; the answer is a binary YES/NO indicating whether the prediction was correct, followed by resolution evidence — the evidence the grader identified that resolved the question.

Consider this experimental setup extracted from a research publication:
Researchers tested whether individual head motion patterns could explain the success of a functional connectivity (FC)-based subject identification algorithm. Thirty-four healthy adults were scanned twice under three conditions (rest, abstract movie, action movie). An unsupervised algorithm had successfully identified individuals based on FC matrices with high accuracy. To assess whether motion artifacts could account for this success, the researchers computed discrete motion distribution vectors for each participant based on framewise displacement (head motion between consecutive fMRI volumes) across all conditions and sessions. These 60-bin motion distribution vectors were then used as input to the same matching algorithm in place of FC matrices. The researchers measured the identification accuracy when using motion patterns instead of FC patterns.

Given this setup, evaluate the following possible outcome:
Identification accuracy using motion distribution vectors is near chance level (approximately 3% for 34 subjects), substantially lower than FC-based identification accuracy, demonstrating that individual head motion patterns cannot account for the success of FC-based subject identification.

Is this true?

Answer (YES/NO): NO